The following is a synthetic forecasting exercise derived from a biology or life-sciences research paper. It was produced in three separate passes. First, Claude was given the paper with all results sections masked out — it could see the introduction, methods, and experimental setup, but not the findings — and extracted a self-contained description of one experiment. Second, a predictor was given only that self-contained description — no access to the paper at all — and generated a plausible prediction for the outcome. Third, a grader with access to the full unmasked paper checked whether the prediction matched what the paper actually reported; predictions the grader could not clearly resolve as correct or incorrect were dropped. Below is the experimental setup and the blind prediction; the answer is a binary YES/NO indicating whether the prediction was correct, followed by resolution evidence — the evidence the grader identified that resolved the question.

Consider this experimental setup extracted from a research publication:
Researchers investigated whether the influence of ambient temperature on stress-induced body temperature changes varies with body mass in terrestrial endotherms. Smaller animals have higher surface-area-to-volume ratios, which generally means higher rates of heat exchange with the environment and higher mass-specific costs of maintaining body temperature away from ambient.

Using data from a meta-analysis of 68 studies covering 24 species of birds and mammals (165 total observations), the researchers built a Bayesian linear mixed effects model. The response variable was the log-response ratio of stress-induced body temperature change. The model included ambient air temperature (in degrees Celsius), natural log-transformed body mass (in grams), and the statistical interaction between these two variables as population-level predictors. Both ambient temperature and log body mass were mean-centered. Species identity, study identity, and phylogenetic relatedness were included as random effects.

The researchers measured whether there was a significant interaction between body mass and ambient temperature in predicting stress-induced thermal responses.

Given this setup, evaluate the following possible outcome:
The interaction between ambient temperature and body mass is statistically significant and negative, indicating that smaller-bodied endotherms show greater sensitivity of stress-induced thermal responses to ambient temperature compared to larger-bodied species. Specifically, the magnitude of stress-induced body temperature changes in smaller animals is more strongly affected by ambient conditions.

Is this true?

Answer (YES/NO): YES